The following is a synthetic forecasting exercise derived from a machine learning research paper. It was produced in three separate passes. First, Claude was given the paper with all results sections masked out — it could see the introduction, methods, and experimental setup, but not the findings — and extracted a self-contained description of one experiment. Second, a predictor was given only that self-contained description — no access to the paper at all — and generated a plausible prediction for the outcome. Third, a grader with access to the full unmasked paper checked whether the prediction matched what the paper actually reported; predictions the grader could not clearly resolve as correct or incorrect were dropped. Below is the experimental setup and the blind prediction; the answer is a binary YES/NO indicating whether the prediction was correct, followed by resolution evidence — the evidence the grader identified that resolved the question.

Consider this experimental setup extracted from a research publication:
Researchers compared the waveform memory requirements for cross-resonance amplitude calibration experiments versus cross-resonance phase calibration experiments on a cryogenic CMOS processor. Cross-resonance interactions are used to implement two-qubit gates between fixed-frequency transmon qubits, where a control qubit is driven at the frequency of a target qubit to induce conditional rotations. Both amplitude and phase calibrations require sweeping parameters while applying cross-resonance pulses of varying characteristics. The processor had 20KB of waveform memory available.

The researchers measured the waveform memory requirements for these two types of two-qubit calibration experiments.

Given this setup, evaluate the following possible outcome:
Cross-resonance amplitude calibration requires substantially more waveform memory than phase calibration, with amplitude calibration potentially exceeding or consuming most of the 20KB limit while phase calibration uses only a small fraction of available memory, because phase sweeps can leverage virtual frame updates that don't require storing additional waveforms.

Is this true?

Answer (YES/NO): NO